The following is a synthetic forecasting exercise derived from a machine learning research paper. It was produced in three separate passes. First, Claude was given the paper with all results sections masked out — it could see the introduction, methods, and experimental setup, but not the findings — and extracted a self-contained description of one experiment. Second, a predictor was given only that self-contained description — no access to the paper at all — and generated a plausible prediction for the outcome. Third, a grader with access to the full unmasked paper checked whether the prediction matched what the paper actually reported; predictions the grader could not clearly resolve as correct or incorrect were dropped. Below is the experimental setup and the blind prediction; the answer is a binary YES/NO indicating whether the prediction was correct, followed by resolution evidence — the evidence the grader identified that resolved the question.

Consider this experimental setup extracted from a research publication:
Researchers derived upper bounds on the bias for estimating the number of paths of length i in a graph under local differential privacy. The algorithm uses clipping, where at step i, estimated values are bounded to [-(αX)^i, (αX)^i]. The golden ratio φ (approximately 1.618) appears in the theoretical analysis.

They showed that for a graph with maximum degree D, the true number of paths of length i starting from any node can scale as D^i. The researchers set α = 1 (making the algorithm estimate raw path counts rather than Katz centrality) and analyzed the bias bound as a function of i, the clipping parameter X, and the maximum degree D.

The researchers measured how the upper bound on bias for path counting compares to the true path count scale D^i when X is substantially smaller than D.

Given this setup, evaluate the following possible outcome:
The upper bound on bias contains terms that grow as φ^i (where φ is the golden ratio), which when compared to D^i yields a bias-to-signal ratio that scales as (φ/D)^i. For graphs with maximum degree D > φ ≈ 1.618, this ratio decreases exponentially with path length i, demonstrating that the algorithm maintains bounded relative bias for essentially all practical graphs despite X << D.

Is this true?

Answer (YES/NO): NO